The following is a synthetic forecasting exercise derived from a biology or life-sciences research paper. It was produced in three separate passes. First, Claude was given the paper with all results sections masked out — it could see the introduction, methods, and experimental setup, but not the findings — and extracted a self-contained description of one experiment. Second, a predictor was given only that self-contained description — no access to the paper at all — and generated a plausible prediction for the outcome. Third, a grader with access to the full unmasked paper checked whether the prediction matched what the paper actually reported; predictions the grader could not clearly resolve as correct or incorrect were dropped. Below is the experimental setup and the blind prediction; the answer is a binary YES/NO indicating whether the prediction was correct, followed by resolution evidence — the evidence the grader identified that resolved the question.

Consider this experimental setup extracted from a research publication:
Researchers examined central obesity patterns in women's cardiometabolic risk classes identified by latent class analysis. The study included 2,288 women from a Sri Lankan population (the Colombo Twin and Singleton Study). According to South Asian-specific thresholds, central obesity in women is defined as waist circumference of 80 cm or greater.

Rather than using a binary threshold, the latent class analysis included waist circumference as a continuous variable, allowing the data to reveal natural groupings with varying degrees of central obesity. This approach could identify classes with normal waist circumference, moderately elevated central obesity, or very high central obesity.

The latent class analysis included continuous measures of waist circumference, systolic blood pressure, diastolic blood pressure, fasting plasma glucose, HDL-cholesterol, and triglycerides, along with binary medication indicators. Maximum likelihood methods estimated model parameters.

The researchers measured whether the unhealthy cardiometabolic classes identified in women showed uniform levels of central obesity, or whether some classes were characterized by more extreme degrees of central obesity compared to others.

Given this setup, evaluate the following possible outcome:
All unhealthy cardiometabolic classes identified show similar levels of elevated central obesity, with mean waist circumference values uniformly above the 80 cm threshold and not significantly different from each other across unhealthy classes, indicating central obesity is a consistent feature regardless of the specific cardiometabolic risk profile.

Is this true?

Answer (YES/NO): NO